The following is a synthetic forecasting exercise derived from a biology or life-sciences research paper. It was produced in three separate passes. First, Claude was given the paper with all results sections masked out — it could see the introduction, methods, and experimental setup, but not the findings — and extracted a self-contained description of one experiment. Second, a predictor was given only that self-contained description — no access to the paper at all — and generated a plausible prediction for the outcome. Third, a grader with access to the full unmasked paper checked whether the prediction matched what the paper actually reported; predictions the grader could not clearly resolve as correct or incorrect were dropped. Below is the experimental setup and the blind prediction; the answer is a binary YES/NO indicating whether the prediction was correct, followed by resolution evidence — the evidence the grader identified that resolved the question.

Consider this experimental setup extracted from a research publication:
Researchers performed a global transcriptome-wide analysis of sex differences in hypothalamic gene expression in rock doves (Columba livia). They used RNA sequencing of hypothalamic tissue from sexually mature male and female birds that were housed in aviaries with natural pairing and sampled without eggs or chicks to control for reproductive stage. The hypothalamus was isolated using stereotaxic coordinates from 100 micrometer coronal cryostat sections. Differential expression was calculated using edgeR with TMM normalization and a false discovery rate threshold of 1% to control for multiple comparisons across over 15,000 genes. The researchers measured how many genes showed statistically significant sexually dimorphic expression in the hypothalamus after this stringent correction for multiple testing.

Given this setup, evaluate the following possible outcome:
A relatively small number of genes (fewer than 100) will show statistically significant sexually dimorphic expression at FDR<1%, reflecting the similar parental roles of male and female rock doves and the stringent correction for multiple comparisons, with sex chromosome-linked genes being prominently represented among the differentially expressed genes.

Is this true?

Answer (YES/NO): NO